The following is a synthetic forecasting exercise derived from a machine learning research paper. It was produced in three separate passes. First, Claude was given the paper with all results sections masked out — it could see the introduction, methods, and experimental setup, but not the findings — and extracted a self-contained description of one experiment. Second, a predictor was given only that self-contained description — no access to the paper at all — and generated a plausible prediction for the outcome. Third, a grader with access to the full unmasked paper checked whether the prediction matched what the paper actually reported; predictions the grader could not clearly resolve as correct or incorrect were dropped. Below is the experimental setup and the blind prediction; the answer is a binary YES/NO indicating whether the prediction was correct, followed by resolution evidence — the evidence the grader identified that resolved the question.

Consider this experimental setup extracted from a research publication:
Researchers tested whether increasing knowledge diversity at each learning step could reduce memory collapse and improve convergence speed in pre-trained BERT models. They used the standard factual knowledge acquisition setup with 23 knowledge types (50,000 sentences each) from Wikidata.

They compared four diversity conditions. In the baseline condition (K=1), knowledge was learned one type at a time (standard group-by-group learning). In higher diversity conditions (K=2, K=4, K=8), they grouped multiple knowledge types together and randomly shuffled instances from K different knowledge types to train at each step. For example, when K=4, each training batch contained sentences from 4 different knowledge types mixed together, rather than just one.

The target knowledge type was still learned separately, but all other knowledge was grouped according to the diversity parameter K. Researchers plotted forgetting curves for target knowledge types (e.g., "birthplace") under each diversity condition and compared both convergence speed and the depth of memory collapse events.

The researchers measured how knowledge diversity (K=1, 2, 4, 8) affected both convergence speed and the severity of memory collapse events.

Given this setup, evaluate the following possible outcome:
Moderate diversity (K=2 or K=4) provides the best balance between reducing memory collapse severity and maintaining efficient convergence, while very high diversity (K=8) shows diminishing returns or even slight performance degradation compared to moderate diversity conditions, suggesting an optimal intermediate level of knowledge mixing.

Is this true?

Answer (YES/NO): NO